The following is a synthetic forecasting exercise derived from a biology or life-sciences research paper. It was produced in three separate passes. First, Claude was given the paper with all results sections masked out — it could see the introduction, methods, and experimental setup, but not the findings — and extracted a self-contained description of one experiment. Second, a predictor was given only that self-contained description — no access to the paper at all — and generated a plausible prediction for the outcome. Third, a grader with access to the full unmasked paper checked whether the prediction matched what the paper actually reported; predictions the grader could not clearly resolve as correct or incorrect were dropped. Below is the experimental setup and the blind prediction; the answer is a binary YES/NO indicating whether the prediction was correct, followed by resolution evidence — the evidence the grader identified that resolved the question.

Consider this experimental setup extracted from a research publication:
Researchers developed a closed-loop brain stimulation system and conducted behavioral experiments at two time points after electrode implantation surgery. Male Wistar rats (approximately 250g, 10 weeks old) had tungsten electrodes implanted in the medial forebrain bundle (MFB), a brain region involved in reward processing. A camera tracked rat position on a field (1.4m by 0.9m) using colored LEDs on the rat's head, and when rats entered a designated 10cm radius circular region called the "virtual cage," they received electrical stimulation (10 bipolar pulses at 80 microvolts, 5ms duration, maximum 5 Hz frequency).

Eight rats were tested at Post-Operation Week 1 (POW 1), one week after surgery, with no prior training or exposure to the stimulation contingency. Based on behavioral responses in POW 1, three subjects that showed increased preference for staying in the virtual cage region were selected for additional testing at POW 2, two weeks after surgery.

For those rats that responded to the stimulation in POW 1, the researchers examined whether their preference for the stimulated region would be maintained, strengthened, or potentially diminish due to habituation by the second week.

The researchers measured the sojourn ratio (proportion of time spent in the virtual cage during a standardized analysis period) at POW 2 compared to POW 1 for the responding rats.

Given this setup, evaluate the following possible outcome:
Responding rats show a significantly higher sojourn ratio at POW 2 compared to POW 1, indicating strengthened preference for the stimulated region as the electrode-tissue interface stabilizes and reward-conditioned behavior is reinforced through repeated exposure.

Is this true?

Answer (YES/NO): NO